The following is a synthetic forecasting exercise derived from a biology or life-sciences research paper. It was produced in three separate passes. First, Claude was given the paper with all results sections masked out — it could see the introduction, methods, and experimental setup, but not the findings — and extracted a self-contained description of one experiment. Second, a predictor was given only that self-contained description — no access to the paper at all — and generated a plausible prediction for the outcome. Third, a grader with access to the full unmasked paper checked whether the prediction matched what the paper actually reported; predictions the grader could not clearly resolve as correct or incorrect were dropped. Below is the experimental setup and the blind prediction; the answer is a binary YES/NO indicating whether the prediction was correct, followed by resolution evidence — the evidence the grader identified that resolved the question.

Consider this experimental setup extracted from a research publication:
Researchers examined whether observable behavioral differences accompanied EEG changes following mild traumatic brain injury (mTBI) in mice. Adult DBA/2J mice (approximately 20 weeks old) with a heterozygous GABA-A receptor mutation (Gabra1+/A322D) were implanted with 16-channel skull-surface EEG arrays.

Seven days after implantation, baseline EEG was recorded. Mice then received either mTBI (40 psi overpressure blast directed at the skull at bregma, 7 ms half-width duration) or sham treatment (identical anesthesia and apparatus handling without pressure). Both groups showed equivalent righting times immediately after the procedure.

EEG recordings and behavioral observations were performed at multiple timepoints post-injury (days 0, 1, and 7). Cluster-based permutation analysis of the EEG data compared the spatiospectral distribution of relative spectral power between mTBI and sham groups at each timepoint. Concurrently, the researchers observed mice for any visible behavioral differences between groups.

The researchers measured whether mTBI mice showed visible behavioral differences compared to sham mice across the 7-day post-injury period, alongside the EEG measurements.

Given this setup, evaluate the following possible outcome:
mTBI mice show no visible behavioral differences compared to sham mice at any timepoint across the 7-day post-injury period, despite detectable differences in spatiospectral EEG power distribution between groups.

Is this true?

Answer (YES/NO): YES